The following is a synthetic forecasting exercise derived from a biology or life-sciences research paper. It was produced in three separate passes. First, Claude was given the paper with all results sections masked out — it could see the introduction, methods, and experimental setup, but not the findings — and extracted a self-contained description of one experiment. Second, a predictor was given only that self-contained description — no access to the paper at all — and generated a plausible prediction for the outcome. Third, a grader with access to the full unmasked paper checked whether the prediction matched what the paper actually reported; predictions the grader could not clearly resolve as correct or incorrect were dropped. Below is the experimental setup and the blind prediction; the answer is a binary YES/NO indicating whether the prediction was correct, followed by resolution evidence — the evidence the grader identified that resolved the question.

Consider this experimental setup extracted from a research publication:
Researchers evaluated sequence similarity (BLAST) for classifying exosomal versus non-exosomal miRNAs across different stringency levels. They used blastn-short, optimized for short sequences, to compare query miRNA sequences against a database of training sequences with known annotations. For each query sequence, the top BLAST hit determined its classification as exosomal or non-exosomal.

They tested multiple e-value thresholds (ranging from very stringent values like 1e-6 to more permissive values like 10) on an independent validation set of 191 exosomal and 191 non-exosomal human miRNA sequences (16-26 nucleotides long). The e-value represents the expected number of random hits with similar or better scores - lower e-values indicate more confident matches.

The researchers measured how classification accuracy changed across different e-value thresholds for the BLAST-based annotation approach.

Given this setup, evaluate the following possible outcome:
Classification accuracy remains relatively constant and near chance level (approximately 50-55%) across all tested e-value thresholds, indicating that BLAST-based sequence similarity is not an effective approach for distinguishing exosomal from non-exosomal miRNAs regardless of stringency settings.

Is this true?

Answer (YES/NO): NO